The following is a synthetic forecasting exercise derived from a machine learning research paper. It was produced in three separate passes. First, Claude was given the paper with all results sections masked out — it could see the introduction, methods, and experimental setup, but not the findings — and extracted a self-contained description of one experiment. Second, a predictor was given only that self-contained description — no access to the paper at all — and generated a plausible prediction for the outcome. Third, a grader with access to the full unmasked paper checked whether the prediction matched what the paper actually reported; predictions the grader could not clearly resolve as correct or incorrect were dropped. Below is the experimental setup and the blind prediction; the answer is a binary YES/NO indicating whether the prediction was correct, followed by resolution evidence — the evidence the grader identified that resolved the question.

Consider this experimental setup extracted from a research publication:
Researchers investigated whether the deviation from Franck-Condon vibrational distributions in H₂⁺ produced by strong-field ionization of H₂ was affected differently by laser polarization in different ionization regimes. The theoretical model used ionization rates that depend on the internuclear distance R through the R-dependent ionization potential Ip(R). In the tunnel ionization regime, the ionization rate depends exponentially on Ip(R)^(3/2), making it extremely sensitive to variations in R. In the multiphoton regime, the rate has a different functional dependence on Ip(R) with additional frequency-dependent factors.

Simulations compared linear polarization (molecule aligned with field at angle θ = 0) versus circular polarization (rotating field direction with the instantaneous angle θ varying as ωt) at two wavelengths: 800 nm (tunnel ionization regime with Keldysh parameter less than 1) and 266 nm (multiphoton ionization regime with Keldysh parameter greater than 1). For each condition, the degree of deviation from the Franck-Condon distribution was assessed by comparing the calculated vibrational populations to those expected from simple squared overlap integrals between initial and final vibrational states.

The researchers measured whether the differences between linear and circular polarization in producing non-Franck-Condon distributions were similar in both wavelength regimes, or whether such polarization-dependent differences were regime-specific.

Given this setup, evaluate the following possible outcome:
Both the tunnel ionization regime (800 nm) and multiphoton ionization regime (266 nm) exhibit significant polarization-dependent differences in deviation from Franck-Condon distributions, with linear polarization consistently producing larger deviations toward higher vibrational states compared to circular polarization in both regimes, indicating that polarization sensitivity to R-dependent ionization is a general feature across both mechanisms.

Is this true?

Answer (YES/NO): NO